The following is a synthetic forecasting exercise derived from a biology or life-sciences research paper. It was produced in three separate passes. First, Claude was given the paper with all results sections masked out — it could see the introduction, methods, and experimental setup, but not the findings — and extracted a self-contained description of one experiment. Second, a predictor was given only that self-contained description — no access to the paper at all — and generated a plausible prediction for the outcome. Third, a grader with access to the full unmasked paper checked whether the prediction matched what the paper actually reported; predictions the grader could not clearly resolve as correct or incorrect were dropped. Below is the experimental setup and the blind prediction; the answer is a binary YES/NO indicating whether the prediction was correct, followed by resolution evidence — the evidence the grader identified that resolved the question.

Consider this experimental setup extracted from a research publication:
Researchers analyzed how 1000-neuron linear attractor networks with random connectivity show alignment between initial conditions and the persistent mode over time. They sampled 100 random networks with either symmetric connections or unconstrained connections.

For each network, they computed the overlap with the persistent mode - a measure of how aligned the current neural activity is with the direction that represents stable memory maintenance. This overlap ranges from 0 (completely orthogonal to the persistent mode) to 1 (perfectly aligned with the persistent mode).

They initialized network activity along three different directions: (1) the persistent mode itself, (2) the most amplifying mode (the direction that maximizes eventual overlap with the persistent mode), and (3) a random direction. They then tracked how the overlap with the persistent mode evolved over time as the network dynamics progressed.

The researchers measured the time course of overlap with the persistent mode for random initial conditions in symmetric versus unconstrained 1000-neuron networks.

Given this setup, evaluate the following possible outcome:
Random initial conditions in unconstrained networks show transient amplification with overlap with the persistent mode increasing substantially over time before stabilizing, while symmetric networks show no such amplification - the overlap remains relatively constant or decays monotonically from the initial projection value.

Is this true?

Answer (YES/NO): NO